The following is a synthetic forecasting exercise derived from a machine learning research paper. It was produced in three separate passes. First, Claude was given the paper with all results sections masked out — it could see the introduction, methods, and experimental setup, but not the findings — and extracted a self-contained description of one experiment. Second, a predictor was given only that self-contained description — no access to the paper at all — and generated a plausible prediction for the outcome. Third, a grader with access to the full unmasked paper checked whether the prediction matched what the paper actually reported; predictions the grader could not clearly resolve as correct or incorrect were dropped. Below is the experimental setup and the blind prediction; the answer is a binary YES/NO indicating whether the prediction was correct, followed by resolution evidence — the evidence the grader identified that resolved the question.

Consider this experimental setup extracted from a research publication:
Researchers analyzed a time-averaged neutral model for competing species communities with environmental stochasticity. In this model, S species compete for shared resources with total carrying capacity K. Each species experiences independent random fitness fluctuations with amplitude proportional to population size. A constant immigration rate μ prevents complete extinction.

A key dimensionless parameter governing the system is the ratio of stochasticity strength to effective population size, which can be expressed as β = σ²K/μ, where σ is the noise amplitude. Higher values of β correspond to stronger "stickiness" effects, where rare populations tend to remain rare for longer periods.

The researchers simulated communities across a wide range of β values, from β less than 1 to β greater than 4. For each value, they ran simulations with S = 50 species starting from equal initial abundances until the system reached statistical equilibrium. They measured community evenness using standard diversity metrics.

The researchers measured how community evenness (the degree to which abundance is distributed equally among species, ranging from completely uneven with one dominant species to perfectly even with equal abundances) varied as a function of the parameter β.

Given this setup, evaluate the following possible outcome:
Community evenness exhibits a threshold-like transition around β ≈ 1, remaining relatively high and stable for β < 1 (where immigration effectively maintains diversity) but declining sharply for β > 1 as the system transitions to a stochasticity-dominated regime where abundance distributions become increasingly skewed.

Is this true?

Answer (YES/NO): NO